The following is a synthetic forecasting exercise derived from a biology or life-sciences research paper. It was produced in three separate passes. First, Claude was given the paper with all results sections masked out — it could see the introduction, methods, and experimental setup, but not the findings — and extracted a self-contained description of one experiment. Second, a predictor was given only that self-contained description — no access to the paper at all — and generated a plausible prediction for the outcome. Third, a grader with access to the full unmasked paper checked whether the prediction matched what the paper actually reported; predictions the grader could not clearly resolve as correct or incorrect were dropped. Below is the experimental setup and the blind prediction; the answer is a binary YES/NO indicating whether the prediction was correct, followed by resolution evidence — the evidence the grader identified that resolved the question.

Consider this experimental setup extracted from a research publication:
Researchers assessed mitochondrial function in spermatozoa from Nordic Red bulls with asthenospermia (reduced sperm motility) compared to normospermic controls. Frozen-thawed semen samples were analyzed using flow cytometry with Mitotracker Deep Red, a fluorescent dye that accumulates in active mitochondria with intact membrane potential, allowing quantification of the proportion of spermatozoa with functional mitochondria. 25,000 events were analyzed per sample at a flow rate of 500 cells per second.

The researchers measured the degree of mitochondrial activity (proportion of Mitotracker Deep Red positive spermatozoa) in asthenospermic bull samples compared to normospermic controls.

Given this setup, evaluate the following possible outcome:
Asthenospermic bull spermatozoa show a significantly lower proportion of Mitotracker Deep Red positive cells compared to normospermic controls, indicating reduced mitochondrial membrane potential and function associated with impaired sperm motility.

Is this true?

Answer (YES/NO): NO